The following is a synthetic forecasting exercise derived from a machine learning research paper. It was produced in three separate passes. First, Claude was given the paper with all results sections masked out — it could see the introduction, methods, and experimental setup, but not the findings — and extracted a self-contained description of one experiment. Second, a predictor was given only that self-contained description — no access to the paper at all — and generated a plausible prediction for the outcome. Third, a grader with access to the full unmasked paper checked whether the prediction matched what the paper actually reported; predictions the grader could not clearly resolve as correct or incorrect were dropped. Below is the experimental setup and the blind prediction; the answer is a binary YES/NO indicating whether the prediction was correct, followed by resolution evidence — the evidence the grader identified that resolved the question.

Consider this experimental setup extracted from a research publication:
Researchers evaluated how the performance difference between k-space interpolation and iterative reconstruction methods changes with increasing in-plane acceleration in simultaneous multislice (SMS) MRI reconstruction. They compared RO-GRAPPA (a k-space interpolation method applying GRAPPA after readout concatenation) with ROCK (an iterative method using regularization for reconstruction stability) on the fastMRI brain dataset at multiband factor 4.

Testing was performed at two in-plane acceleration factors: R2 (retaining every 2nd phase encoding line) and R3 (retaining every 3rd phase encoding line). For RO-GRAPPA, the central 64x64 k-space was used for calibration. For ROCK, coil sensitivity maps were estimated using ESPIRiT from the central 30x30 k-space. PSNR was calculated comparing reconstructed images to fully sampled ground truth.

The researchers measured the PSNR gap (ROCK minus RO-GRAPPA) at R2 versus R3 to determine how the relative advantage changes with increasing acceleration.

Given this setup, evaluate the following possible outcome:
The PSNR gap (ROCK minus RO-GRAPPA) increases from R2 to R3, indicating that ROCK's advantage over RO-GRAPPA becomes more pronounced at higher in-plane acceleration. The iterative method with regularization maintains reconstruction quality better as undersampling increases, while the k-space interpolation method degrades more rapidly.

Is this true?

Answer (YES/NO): YES